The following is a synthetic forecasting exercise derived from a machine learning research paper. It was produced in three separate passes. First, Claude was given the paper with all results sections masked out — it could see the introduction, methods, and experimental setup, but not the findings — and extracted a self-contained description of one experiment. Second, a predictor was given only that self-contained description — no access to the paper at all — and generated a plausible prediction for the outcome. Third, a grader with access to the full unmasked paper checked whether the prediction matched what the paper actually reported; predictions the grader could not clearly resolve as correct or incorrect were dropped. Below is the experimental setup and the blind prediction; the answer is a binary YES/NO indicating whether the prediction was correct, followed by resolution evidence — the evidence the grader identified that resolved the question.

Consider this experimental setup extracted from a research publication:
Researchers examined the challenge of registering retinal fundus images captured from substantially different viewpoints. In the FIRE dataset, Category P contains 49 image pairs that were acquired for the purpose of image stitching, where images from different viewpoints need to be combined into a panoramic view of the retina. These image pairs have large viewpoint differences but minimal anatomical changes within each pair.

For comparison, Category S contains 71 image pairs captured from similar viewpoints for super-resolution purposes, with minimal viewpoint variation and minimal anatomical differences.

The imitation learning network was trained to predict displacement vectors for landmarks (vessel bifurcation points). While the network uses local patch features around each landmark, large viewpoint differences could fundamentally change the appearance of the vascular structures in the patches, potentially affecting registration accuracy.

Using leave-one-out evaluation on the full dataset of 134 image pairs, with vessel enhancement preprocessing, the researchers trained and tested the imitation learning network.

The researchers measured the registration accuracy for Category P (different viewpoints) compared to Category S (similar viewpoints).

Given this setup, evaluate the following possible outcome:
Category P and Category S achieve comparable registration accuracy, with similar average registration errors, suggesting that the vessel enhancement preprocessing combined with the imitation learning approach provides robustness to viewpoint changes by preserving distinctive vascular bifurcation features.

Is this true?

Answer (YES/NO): NO